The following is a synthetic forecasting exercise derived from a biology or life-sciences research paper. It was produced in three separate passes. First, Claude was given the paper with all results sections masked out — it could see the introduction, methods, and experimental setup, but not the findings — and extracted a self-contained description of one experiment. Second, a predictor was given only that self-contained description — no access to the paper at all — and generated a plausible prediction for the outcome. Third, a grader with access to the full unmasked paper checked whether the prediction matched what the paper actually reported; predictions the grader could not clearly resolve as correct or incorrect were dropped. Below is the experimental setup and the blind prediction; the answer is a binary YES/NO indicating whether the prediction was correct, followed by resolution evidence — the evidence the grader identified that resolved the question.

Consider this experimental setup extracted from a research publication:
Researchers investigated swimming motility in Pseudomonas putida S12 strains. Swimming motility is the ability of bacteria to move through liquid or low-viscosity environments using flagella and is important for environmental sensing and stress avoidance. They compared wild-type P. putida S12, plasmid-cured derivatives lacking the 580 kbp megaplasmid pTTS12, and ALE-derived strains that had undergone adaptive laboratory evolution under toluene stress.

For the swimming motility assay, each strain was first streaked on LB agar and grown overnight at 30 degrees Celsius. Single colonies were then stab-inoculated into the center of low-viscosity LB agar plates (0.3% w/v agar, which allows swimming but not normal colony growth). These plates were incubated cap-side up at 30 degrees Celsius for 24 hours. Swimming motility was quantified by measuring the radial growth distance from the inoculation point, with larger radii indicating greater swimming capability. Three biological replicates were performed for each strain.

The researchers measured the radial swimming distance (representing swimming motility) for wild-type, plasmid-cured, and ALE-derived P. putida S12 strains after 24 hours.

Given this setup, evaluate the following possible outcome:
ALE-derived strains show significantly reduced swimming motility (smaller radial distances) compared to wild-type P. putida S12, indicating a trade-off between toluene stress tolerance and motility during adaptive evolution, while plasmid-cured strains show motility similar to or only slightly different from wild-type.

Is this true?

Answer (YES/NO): YES